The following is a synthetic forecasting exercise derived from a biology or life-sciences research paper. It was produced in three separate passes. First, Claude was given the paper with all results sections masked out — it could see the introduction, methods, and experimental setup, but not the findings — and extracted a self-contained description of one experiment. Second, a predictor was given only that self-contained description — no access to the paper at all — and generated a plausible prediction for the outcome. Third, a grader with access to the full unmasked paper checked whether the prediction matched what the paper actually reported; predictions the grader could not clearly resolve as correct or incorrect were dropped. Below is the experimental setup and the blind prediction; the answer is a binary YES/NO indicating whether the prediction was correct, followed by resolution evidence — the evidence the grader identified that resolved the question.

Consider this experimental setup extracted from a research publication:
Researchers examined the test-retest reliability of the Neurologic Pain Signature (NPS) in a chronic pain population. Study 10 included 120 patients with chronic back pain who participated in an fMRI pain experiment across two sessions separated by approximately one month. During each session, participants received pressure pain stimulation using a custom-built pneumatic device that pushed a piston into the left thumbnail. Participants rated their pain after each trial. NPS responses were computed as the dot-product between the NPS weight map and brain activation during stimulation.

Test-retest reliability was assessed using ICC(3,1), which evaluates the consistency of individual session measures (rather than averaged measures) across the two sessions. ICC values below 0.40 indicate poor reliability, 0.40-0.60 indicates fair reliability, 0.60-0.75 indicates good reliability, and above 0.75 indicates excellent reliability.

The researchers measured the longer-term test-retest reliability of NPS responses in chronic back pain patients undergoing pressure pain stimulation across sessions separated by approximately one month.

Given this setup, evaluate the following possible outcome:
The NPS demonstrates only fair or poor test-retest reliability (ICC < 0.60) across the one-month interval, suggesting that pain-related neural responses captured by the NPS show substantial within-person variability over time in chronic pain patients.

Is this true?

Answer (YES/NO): YES